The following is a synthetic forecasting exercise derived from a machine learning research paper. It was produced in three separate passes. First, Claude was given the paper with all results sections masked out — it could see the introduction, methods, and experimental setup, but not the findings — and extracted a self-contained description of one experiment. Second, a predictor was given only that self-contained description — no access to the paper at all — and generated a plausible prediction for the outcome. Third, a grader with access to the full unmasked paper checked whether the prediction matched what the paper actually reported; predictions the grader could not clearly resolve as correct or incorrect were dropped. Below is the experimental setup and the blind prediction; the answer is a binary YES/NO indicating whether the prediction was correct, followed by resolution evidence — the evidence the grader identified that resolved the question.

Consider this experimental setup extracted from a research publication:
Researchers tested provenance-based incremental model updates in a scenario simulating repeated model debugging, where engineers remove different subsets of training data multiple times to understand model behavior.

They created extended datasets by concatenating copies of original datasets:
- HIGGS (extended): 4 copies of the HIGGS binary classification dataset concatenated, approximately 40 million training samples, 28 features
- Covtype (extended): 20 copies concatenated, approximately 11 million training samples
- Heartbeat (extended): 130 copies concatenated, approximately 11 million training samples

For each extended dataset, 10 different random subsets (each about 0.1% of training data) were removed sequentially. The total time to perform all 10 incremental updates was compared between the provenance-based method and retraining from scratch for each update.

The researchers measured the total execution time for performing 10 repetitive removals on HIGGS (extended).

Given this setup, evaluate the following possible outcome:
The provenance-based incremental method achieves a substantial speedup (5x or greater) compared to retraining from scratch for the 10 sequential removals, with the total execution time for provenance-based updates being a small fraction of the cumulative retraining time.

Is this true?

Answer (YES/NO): YES